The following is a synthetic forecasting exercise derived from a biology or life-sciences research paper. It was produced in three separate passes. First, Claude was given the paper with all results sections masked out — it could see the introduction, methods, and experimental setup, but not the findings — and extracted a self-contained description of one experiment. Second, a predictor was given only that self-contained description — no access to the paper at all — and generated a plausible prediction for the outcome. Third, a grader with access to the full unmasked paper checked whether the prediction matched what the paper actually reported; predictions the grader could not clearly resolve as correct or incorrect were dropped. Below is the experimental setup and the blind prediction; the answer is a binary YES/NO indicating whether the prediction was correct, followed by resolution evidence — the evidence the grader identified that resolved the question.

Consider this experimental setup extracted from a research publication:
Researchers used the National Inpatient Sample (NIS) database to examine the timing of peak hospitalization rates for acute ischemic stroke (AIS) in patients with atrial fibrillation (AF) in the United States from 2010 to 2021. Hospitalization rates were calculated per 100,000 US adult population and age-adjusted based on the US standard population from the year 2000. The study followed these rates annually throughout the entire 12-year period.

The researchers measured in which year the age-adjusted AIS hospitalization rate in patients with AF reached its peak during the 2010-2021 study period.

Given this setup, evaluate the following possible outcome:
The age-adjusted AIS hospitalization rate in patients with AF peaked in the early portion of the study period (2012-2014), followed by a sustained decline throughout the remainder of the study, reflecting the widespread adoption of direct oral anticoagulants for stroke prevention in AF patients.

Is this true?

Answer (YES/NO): NO